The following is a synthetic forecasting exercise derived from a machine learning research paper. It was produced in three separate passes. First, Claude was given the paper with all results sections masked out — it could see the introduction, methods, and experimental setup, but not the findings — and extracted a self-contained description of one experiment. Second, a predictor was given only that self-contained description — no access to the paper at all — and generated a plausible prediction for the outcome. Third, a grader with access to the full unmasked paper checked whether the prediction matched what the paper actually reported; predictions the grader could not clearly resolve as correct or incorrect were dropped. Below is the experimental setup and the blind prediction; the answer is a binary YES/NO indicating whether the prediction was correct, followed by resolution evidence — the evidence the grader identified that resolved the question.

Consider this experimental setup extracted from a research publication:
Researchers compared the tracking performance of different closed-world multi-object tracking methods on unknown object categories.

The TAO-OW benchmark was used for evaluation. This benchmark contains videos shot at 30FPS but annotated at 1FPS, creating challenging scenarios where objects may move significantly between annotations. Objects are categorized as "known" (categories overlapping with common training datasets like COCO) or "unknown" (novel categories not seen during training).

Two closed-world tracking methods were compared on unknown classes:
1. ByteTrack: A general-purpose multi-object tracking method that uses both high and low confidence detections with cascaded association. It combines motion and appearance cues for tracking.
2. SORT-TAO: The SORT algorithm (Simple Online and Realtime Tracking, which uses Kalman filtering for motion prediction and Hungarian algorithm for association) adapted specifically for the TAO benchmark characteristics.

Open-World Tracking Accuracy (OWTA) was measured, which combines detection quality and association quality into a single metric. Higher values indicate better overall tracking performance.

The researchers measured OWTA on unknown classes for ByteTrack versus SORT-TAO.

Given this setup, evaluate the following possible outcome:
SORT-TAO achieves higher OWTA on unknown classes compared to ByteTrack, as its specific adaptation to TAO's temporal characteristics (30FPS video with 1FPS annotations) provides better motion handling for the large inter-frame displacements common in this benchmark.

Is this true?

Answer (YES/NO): NO